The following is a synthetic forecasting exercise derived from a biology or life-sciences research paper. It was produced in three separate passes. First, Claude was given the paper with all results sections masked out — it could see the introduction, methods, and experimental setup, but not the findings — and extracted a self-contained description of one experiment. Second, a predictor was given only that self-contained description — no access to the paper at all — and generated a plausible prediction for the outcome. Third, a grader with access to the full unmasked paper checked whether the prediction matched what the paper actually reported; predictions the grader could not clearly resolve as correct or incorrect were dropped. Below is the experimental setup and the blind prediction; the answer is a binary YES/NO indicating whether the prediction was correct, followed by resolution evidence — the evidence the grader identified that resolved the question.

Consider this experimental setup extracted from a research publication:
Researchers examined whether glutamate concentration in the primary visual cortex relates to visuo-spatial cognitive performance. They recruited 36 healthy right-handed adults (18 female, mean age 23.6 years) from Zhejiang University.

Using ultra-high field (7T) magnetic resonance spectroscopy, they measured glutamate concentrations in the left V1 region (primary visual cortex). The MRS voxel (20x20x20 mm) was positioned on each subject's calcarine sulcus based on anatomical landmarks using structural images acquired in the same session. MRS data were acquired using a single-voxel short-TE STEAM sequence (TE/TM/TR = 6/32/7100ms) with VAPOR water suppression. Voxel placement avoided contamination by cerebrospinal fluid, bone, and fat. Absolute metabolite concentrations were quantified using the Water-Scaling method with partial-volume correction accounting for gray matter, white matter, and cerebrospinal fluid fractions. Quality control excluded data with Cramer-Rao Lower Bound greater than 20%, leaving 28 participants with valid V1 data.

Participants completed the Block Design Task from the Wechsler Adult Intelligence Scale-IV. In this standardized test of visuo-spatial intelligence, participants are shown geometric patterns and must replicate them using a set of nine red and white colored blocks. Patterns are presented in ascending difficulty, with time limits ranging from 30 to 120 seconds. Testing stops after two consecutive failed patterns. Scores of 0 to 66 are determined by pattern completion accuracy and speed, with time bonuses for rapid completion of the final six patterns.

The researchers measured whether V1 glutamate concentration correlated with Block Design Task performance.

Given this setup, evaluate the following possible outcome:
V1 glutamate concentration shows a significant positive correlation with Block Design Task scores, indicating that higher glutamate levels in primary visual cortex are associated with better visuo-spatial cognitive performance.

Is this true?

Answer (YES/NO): NO